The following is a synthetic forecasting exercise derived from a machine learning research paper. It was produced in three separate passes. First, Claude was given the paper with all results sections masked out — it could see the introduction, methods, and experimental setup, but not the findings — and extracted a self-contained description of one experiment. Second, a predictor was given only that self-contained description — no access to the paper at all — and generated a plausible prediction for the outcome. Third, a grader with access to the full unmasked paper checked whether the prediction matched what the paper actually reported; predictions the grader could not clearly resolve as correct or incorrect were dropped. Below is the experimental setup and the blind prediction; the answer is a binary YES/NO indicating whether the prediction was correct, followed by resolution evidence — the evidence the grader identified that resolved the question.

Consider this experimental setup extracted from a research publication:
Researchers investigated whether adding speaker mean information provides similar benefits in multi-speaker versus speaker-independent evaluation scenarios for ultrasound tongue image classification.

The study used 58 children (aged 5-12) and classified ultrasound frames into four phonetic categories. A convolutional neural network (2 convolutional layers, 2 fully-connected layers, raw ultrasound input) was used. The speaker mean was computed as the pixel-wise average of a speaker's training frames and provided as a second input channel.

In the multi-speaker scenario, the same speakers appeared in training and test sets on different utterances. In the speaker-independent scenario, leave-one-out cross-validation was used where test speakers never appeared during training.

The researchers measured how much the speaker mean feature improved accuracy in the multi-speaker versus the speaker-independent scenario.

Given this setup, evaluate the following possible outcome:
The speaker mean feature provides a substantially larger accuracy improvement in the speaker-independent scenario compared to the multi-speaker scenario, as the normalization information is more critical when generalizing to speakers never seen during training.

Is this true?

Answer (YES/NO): YES